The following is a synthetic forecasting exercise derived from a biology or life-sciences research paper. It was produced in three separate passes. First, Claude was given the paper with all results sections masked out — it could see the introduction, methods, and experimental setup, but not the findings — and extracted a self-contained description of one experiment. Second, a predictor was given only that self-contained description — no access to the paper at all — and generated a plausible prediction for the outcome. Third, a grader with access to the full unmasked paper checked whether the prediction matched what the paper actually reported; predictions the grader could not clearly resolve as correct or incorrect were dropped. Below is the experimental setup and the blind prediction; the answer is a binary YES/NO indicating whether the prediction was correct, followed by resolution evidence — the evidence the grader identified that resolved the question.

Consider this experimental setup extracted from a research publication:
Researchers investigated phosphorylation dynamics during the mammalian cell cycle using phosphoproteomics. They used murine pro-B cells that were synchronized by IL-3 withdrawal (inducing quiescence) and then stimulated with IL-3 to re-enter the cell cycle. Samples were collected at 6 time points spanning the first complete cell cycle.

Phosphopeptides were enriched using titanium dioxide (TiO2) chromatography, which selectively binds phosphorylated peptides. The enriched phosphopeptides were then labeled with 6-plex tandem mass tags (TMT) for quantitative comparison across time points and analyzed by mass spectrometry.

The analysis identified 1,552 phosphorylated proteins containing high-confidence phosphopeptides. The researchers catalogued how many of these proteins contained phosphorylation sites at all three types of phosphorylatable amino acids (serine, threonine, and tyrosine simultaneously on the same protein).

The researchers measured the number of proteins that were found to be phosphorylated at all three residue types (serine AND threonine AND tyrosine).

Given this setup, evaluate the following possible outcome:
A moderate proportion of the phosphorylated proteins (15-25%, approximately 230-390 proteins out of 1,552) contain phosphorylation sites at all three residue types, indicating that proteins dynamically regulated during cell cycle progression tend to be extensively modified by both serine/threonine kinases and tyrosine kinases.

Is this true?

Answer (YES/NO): NO